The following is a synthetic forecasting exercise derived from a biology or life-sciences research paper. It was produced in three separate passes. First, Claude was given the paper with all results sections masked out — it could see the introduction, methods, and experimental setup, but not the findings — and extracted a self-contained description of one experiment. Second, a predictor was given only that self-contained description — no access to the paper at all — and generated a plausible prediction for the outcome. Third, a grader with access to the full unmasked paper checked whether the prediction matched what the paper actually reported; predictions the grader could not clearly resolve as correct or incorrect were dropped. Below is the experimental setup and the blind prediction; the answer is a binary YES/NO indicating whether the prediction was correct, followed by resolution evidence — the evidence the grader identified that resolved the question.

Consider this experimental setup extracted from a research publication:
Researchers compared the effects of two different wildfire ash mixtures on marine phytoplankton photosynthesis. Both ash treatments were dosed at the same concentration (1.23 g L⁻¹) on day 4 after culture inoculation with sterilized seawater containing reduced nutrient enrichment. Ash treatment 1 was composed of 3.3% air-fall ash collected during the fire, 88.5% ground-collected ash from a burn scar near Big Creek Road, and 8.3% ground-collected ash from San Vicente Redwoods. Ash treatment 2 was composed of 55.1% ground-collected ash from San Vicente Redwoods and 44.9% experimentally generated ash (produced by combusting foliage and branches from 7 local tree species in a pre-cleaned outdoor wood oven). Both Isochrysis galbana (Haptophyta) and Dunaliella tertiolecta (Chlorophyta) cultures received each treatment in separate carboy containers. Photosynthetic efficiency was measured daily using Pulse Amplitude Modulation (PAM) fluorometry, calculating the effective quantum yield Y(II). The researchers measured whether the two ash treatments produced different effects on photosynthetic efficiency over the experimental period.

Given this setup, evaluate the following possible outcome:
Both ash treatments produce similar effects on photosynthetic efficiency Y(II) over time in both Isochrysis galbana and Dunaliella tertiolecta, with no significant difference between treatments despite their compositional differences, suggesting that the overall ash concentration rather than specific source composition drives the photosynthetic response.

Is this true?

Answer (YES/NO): NO